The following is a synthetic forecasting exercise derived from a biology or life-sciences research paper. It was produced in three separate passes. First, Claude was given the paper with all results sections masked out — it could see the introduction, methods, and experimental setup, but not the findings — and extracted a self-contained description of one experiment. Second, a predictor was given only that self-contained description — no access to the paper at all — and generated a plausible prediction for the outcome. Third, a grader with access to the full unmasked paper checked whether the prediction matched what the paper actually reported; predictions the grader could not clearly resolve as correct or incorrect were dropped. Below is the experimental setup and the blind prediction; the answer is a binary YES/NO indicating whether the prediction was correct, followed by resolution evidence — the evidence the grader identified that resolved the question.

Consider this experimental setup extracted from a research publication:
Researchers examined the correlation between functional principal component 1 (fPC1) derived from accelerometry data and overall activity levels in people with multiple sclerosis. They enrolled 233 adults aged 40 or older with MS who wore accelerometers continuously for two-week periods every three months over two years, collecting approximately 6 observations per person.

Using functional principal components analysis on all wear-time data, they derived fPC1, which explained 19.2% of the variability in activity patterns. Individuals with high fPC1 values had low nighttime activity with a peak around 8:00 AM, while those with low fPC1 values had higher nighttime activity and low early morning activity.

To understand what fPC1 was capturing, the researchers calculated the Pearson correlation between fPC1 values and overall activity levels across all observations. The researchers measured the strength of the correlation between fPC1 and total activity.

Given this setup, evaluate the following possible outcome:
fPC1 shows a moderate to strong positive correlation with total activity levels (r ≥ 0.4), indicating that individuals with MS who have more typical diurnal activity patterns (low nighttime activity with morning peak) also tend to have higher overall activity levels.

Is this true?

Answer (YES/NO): YES